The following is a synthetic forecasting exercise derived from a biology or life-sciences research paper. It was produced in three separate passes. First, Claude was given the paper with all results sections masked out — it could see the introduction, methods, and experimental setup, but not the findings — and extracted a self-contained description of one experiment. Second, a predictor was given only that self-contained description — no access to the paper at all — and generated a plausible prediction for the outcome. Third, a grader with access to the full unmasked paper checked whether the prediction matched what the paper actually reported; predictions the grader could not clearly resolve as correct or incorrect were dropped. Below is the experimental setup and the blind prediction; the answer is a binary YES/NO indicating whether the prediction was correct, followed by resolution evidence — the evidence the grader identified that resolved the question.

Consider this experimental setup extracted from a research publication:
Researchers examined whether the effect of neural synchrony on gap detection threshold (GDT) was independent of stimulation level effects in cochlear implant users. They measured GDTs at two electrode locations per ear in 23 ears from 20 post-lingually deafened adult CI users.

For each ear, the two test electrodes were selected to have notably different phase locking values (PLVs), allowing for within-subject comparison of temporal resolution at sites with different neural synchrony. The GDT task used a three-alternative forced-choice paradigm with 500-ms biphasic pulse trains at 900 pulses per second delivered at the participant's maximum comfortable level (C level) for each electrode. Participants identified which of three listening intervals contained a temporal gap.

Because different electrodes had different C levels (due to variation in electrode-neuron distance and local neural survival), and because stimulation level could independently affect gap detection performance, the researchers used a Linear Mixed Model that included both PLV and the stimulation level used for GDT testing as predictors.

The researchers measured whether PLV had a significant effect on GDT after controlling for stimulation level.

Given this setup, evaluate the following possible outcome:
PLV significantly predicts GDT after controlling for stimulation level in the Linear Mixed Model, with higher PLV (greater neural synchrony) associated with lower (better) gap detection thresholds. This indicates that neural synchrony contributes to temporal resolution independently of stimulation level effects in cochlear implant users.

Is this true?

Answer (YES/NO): YES